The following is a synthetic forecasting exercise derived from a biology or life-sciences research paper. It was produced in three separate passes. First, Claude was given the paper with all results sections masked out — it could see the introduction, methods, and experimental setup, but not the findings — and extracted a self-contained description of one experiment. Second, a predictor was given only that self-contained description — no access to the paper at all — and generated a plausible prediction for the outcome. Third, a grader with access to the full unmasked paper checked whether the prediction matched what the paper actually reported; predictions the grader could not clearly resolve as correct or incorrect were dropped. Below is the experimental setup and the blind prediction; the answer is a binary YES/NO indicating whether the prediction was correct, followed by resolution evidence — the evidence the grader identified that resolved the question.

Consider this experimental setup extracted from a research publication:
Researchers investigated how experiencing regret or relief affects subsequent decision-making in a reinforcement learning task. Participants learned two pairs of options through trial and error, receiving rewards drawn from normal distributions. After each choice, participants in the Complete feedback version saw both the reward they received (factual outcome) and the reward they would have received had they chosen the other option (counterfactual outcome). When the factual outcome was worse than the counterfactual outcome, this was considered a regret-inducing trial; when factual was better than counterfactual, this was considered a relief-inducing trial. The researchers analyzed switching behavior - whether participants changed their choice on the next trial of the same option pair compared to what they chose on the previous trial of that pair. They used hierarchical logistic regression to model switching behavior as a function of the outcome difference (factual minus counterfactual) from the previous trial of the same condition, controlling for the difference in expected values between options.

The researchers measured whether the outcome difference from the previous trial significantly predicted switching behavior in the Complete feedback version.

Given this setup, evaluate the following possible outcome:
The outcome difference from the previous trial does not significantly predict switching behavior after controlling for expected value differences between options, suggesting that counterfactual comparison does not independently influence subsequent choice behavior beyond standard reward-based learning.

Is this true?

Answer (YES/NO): NO